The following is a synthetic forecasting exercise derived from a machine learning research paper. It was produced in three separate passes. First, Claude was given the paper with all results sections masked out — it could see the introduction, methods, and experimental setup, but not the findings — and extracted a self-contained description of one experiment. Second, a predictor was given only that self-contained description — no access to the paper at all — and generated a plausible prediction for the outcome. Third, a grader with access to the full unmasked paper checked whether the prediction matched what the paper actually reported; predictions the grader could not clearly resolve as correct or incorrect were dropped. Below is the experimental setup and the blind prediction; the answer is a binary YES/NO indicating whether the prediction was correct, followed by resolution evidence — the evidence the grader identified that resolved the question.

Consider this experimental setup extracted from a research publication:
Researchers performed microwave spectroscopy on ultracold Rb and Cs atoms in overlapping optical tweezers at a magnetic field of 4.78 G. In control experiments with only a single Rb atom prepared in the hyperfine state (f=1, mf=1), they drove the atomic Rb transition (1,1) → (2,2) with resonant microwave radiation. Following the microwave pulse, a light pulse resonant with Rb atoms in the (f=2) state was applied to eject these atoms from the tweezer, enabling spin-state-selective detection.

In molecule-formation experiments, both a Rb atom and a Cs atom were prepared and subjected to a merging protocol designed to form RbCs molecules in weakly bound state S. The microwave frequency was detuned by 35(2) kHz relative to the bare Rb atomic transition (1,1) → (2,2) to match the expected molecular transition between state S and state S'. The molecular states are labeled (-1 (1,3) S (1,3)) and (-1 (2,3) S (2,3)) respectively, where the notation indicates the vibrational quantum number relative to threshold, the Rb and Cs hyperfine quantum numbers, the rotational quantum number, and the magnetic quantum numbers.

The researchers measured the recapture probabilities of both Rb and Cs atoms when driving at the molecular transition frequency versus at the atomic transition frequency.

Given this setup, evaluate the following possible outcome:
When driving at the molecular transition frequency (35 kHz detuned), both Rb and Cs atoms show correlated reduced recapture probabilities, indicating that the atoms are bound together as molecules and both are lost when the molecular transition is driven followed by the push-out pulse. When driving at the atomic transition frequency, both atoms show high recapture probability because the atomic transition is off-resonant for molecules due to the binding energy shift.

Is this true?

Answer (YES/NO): NO